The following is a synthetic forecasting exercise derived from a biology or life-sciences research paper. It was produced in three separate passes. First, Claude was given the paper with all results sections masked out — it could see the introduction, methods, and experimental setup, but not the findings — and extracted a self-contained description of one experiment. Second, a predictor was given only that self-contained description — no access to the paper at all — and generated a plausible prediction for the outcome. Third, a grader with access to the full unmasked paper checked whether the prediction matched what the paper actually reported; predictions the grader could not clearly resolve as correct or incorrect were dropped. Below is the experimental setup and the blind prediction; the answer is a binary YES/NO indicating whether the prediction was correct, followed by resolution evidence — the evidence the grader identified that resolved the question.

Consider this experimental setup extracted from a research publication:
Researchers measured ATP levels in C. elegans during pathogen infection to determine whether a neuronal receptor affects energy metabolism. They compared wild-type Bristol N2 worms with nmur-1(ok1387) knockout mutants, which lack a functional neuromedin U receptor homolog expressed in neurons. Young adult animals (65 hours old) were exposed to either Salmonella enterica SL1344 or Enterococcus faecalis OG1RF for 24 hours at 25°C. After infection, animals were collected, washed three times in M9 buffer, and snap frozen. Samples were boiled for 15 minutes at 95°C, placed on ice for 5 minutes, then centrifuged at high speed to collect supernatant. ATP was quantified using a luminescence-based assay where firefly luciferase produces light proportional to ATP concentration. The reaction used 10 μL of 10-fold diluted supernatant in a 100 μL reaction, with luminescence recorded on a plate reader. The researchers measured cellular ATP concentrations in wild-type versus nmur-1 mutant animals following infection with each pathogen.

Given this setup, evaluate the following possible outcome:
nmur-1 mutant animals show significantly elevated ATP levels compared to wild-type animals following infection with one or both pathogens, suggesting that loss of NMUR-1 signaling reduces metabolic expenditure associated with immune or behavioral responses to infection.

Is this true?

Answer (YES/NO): NO